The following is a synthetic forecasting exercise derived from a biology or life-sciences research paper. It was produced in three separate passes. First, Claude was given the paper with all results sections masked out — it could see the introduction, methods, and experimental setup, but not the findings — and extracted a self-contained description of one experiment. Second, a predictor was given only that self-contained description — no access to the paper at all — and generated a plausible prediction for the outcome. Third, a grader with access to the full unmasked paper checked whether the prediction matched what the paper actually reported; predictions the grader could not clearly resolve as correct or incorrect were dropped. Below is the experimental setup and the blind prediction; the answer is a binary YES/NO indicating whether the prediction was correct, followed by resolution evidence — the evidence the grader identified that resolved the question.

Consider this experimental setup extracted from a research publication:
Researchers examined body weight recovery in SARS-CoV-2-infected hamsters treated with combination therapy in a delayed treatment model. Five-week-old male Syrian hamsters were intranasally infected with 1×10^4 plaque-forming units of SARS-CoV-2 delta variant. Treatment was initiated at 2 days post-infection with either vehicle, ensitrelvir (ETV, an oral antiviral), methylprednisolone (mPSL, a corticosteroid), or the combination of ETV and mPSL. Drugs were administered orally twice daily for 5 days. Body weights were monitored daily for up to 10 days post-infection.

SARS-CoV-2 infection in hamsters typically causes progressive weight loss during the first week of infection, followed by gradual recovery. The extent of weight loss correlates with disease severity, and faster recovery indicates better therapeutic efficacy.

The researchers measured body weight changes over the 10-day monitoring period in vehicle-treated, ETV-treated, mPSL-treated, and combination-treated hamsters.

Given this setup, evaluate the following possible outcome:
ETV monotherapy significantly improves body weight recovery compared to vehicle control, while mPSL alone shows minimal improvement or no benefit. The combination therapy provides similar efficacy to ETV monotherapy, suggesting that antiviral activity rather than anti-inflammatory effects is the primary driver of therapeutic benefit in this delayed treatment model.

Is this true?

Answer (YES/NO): NO